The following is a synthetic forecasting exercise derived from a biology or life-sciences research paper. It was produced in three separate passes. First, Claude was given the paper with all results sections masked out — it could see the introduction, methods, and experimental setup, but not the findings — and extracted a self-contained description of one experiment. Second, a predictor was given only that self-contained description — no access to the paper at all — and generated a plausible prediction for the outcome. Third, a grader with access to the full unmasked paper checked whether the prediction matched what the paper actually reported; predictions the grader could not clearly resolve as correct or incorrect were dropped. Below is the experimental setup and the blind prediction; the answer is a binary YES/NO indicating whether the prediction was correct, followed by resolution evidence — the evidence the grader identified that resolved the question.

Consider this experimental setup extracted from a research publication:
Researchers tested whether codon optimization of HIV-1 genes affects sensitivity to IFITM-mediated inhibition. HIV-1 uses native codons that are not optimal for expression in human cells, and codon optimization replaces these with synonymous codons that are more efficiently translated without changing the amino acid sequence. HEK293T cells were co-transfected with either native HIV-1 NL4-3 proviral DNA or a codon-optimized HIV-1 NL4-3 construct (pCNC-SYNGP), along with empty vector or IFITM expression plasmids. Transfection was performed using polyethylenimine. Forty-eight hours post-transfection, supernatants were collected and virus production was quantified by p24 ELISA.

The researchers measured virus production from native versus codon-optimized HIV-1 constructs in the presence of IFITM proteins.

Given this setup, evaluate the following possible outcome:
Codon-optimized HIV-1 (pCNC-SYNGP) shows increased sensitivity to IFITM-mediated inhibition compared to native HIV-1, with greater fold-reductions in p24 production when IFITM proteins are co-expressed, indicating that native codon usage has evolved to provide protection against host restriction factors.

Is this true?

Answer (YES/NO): NO